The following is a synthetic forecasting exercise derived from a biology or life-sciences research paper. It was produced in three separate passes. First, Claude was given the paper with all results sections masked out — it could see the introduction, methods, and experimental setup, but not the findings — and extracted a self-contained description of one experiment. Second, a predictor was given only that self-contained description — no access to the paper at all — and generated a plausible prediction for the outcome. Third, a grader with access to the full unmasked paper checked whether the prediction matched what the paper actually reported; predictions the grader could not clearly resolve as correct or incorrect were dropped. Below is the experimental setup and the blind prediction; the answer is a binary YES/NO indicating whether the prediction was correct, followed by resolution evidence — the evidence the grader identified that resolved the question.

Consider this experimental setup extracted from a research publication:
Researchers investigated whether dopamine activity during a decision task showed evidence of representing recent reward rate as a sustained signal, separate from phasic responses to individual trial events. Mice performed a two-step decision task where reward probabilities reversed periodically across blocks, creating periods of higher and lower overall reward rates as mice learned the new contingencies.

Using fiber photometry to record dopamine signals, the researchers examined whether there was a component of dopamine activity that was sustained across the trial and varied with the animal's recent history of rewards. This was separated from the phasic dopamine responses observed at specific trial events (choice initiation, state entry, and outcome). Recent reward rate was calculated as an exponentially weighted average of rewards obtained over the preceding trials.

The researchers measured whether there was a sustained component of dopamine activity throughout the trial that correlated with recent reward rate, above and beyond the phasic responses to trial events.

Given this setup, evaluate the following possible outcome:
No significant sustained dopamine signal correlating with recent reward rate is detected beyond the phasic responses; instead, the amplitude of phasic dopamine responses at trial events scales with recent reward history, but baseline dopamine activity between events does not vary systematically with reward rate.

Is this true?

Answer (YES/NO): NO